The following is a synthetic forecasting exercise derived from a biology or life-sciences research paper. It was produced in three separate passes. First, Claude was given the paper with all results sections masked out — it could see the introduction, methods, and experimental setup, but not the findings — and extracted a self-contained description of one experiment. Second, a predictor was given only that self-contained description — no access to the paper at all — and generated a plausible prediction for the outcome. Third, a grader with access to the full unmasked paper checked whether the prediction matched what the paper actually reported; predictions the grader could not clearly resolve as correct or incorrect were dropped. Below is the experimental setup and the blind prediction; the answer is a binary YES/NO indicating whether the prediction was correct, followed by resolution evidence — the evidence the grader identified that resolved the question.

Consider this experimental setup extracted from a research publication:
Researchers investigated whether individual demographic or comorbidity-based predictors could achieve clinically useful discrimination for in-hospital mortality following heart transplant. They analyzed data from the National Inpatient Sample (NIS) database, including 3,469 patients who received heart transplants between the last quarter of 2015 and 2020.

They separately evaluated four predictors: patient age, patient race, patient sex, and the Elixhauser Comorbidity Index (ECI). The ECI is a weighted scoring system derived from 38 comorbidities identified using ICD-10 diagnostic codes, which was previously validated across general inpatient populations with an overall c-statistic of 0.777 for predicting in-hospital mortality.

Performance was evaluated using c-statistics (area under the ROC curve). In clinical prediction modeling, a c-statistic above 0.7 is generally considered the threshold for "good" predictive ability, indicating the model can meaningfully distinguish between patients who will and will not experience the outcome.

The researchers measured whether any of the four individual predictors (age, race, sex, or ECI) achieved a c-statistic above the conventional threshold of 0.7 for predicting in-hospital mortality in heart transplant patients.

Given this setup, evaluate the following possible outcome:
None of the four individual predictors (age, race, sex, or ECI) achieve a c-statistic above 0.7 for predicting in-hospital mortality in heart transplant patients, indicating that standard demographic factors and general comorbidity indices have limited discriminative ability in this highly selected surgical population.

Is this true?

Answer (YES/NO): YES